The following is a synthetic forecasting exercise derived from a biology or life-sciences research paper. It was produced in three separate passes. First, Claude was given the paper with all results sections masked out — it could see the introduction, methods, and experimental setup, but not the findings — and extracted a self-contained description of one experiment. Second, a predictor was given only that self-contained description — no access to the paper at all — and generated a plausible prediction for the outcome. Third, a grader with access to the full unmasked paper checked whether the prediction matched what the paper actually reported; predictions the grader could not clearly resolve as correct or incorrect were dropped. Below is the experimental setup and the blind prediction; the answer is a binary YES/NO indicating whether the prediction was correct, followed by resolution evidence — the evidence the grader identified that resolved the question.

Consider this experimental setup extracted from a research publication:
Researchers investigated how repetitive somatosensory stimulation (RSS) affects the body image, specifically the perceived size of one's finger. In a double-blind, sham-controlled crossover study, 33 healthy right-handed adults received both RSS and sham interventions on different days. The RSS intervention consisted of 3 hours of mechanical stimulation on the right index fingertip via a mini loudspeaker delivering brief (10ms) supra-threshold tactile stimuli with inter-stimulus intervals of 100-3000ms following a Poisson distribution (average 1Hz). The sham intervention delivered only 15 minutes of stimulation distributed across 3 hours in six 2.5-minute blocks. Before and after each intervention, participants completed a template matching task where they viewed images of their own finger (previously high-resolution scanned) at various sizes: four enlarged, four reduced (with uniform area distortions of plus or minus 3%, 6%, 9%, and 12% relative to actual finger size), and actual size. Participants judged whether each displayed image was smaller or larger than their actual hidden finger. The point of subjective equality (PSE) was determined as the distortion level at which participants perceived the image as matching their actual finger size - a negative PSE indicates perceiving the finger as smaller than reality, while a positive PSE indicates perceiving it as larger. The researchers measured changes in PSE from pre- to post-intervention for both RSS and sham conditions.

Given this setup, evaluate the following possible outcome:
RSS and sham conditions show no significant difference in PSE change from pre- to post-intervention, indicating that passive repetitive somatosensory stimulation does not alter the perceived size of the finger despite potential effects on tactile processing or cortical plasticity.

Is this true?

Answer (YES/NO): NO